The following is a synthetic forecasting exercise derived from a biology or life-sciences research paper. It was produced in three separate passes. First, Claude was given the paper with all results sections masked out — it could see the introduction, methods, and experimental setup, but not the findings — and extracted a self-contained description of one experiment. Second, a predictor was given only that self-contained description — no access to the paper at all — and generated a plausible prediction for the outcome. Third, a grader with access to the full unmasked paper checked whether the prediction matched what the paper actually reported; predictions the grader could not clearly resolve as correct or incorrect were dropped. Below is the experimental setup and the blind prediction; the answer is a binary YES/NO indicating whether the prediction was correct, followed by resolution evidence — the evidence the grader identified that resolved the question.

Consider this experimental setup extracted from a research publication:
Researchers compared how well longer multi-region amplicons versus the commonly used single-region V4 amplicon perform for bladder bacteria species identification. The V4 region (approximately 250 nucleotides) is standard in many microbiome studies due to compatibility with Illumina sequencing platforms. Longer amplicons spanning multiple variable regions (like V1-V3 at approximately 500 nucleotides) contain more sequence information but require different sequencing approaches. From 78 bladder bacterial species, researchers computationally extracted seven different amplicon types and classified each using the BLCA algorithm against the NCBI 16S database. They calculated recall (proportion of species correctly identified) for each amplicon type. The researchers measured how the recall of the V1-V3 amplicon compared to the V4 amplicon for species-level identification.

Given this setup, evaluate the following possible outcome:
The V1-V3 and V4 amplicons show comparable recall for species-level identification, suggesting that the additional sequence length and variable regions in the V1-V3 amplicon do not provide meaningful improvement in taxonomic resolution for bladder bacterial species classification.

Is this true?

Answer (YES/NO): NO